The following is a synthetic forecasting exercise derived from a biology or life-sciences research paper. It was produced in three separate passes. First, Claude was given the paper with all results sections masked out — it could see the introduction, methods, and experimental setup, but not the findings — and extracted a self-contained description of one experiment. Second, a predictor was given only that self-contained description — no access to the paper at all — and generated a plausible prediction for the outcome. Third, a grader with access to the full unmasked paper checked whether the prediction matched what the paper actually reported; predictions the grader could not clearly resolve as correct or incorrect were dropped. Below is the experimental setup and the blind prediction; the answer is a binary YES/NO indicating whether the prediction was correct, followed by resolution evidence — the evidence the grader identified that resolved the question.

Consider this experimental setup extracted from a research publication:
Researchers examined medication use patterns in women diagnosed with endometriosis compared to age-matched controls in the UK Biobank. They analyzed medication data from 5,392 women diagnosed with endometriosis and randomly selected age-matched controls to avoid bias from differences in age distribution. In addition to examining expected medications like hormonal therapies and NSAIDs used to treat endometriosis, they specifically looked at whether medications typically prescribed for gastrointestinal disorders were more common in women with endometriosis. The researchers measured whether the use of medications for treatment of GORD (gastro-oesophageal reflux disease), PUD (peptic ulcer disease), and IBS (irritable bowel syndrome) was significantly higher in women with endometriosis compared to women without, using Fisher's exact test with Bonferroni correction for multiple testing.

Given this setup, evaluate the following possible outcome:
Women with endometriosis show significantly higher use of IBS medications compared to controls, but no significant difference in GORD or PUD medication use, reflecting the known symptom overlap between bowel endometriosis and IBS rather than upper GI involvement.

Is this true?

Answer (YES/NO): NO